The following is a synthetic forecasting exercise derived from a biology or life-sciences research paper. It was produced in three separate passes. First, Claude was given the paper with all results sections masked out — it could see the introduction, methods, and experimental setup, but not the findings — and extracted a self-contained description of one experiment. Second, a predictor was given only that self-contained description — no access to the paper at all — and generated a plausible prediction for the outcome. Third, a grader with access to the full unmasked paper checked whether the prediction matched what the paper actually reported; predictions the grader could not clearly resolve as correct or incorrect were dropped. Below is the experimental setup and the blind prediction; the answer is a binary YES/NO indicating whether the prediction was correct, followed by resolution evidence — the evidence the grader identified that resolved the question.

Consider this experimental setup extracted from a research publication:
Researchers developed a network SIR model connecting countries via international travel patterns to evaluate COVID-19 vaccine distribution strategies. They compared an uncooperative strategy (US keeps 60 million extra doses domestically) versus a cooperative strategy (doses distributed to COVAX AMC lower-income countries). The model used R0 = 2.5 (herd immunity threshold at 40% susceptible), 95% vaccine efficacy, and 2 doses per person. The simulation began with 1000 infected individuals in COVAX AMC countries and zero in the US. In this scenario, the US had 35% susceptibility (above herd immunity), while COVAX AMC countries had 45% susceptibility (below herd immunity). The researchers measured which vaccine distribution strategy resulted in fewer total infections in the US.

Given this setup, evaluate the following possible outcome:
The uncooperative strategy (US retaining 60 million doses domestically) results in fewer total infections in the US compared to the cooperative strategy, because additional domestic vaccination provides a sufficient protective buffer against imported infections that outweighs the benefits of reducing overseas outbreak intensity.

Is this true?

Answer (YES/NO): NO